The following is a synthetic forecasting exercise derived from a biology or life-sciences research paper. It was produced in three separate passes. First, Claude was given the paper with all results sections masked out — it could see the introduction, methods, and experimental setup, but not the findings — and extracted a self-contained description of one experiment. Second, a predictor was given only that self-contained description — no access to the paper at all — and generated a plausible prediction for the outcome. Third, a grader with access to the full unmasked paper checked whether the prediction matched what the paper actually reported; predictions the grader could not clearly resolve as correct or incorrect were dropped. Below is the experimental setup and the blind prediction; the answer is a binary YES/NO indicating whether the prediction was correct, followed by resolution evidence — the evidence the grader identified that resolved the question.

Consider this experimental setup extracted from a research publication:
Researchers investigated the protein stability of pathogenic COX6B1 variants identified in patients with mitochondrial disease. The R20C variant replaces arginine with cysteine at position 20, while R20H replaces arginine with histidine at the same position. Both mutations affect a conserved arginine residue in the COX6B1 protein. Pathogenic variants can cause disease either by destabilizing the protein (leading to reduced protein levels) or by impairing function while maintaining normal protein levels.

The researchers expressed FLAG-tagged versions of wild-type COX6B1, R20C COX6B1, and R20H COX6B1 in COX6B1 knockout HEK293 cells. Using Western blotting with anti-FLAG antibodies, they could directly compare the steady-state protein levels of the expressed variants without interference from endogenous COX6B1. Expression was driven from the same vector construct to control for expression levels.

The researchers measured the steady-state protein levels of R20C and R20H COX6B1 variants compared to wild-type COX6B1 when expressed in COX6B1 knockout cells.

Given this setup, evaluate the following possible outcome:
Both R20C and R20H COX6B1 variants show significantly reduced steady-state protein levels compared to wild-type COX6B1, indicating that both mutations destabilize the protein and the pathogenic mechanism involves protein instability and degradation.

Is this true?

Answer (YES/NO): NO